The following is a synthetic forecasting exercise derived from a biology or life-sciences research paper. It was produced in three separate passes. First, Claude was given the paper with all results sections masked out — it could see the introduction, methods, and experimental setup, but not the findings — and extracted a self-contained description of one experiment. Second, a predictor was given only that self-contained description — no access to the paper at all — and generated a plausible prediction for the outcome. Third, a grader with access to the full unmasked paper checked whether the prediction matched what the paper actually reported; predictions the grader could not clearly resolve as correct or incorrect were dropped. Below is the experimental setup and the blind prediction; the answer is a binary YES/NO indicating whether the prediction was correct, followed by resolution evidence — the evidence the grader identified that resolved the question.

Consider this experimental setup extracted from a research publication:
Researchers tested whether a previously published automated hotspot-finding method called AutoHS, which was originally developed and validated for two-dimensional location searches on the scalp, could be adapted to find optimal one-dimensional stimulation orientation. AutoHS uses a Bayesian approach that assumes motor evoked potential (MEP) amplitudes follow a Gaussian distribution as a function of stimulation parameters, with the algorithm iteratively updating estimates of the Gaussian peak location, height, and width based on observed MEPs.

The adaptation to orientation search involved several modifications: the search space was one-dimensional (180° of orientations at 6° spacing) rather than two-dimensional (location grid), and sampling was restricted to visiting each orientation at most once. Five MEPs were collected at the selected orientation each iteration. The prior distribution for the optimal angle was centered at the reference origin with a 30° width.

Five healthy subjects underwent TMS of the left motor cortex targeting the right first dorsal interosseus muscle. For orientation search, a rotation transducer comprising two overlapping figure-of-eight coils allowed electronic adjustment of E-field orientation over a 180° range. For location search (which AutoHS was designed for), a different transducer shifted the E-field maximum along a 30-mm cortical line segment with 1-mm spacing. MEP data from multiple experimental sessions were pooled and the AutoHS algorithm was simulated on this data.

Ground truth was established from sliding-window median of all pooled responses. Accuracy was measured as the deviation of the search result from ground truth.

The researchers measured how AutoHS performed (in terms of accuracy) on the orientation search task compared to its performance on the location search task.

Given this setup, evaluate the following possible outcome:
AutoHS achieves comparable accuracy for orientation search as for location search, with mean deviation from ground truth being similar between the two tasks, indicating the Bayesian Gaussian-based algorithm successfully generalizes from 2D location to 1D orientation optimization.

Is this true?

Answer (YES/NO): NO